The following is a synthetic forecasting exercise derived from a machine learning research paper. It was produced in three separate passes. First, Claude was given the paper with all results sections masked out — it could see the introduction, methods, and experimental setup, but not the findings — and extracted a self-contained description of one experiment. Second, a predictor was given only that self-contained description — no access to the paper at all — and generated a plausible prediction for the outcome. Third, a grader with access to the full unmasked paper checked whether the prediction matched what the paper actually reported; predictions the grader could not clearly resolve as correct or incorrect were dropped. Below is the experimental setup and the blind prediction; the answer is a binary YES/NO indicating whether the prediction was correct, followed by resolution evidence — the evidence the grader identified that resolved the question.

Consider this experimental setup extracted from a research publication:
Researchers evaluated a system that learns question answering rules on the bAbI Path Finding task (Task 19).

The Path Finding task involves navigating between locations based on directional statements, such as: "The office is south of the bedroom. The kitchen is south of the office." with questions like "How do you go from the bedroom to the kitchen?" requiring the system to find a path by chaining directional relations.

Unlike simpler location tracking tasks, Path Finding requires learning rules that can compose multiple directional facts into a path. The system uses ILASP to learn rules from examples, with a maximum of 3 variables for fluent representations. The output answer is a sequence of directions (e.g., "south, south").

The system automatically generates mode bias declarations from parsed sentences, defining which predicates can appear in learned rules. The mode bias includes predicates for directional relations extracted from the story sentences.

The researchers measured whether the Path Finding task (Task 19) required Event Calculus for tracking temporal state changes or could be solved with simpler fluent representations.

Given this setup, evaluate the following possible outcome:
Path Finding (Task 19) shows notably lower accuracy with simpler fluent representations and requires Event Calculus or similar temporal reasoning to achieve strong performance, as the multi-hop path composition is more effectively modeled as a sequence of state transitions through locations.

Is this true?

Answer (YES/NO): NO